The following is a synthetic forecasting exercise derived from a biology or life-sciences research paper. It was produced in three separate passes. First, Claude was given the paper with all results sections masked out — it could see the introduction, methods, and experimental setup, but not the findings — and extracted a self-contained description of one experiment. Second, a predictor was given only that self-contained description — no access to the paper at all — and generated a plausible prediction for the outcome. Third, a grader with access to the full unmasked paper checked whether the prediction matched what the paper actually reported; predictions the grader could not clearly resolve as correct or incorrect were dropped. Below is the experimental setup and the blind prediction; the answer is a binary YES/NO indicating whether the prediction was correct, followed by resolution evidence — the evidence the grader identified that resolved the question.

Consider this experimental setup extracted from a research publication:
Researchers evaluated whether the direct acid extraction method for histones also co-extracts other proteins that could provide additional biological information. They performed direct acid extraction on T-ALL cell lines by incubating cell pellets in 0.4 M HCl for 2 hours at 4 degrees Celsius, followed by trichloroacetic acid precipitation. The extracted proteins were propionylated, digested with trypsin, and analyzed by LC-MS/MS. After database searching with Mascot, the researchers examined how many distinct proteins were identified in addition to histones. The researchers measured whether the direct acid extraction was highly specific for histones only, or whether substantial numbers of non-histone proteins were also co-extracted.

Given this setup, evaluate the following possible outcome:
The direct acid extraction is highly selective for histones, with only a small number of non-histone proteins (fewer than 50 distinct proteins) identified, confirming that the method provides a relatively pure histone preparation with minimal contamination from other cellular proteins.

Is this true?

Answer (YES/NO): NO